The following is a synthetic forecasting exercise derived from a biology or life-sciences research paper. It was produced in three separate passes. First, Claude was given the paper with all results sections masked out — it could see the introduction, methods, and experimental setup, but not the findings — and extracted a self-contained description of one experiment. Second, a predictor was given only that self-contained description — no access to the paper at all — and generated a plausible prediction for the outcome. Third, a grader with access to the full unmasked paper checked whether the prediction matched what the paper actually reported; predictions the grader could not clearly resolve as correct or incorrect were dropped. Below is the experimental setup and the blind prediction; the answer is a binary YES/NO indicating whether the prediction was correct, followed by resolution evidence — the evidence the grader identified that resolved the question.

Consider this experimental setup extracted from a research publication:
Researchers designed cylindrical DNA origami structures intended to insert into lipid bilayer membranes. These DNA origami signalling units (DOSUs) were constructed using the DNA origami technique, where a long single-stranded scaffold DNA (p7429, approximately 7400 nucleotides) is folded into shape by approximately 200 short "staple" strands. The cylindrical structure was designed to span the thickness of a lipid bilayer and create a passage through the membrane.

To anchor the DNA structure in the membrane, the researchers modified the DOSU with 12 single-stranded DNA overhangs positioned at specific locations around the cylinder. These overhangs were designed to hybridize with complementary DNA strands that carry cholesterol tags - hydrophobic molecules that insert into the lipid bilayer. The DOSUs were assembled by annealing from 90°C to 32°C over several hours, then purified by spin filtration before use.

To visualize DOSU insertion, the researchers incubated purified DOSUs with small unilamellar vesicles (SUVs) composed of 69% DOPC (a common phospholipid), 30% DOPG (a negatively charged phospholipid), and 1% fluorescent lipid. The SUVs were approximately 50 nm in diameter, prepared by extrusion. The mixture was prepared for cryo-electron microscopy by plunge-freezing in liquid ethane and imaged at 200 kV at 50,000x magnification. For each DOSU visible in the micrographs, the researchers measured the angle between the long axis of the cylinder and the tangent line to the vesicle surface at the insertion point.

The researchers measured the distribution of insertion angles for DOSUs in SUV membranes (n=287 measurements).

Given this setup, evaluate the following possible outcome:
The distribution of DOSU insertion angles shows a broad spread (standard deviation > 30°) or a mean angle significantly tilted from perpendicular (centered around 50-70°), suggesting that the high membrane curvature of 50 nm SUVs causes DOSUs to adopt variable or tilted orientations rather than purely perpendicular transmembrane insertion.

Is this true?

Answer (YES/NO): NO